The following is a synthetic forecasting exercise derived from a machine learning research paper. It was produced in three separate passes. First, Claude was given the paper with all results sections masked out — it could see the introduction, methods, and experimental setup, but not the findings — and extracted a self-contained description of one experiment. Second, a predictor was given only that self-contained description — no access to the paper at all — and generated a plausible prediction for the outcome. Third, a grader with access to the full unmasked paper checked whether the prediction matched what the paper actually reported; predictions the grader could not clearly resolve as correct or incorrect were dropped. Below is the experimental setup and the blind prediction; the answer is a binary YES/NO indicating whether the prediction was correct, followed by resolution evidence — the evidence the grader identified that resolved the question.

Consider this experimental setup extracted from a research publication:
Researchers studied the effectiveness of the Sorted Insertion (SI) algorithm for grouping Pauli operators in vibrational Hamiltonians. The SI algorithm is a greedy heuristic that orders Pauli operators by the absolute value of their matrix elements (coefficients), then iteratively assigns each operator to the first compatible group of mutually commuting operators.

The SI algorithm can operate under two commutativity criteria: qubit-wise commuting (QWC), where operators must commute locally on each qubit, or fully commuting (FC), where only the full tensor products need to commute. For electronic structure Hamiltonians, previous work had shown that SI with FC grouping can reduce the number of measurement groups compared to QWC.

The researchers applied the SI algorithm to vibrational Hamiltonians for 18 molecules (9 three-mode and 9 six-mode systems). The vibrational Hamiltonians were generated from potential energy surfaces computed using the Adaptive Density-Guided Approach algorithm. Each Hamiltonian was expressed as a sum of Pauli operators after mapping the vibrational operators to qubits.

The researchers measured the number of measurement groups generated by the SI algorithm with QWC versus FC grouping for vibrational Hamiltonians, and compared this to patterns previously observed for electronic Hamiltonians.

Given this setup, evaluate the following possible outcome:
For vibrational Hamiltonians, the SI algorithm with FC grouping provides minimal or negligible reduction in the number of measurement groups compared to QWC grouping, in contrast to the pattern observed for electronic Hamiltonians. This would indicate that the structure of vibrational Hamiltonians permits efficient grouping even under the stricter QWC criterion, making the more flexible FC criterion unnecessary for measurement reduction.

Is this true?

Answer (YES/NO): YES